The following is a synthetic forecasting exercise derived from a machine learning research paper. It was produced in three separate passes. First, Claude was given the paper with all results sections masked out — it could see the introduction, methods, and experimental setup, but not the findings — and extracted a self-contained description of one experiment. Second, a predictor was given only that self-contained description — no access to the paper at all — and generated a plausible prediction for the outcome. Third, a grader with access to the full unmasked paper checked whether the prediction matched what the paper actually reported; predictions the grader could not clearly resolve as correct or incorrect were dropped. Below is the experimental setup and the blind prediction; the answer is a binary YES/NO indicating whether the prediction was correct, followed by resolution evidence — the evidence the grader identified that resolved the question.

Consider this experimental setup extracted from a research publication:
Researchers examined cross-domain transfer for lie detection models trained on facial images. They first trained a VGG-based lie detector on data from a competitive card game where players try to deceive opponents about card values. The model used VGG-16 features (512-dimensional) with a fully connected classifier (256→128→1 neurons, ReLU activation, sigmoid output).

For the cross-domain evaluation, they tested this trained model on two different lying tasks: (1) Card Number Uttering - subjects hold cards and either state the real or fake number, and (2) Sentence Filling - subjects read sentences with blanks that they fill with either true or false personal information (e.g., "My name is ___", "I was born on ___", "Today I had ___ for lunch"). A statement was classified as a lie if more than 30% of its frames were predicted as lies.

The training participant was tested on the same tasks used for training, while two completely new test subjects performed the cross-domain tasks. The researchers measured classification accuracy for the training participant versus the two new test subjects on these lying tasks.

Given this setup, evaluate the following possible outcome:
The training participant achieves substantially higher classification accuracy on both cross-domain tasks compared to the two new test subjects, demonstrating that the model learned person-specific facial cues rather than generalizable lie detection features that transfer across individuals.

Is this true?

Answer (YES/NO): NO